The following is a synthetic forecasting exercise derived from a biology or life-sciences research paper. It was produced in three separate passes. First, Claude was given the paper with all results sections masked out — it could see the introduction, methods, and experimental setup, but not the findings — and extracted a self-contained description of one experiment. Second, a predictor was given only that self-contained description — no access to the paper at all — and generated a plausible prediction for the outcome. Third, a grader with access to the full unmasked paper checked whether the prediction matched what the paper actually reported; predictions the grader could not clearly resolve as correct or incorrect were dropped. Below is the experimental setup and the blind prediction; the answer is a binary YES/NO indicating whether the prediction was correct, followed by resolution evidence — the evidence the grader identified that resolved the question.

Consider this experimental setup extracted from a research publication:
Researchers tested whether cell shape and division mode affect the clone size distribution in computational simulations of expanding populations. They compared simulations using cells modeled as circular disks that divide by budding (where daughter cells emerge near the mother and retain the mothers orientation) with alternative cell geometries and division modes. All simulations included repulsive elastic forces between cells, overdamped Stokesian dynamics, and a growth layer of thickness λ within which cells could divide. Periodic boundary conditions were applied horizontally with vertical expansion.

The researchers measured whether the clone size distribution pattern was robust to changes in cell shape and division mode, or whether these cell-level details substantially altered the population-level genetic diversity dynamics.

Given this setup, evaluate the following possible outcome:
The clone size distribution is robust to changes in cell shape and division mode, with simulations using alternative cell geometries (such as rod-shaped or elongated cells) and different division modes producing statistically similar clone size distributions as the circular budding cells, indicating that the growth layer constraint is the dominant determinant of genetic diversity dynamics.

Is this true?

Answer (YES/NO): YES